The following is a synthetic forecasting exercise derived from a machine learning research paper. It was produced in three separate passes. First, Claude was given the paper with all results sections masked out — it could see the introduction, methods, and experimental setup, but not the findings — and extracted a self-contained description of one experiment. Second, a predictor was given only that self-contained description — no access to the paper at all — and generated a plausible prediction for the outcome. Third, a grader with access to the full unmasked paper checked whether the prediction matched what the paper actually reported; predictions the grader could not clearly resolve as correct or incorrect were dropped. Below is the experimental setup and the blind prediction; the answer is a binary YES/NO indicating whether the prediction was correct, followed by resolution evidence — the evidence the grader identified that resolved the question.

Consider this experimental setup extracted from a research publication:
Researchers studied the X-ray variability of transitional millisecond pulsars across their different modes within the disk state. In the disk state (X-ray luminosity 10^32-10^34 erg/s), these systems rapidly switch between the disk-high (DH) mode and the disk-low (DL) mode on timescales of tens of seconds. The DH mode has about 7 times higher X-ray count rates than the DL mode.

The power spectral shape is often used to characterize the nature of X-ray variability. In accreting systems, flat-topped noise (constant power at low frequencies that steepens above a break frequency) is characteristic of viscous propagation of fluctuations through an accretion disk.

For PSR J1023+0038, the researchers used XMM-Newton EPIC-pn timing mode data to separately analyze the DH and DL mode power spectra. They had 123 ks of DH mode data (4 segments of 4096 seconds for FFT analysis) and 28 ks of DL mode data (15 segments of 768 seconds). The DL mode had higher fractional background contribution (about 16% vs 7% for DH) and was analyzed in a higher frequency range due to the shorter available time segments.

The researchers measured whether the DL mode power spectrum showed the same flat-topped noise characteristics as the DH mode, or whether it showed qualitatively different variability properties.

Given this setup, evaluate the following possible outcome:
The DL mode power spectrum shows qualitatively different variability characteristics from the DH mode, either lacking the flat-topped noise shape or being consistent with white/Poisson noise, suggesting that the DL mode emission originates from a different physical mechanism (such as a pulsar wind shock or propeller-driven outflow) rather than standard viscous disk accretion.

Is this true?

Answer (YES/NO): NO